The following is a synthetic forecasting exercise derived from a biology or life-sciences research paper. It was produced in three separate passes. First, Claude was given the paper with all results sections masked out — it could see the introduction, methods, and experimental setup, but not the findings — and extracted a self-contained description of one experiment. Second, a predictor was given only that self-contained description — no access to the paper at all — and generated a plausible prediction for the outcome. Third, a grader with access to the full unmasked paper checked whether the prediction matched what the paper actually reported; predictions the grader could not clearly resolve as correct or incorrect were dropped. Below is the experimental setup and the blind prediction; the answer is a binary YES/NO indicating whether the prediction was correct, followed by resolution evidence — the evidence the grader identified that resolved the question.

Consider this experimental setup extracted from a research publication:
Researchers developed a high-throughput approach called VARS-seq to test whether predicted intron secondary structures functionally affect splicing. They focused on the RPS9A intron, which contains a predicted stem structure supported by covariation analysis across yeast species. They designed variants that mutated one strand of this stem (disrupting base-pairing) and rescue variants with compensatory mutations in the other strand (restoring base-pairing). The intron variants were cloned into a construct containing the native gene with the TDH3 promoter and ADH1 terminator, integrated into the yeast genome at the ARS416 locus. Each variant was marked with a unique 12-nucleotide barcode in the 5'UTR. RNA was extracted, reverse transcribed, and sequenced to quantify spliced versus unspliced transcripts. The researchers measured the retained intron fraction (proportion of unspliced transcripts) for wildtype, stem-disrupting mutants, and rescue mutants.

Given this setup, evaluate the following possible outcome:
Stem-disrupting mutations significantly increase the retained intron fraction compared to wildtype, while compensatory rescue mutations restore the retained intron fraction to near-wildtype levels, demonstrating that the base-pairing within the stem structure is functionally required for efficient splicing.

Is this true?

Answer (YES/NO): NO